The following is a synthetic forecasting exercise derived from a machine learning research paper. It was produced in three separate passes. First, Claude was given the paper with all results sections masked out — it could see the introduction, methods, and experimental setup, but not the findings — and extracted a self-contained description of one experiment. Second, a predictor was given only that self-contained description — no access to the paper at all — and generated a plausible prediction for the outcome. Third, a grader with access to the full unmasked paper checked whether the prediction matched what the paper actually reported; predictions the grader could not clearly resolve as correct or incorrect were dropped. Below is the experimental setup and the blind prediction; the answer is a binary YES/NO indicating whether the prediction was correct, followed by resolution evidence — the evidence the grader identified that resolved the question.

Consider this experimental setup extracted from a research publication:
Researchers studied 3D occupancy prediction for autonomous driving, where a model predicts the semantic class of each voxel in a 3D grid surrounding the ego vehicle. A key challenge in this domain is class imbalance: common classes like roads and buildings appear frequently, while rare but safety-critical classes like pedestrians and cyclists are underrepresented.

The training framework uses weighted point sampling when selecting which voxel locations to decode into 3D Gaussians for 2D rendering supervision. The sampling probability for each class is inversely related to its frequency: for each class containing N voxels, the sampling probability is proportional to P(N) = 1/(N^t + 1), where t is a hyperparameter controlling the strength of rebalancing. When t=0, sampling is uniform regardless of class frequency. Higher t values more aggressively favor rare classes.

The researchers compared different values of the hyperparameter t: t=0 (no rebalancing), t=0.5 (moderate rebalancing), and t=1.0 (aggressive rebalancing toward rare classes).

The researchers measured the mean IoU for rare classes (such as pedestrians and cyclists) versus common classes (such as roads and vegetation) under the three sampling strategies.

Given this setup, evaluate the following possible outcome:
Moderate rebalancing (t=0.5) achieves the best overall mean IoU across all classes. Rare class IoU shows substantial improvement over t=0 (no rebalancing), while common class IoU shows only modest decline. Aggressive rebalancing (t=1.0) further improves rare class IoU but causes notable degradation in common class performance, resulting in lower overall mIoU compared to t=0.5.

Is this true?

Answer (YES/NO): NO